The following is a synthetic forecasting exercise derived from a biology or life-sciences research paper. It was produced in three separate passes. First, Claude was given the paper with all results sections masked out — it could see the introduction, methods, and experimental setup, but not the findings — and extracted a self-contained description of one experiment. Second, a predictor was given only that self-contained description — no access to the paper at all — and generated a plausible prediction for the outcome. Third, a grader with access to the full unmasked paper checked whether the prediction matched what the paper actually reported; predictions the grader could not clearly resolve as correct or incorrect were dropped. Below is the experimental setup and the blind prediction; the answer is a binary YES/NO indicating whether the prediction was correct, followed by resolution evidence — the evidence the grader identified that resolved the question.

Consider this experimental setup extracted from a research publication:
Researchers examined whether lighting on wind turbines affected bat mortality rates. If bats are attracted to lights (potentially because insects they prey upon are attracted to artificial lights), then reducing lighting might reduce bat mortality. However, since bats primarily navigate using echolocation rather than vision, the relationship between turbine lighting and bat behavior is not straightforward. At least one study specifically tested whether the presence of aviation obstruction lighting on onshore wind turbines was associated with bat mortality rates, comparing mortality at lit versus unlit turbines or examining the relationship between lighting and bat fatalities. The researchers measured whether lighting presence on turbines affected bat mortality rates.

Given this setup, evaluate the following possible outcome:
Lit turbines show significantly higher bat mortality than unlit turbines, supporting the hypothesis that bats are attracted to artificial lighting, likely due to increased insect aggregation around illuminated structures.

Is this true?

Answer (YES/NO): NO